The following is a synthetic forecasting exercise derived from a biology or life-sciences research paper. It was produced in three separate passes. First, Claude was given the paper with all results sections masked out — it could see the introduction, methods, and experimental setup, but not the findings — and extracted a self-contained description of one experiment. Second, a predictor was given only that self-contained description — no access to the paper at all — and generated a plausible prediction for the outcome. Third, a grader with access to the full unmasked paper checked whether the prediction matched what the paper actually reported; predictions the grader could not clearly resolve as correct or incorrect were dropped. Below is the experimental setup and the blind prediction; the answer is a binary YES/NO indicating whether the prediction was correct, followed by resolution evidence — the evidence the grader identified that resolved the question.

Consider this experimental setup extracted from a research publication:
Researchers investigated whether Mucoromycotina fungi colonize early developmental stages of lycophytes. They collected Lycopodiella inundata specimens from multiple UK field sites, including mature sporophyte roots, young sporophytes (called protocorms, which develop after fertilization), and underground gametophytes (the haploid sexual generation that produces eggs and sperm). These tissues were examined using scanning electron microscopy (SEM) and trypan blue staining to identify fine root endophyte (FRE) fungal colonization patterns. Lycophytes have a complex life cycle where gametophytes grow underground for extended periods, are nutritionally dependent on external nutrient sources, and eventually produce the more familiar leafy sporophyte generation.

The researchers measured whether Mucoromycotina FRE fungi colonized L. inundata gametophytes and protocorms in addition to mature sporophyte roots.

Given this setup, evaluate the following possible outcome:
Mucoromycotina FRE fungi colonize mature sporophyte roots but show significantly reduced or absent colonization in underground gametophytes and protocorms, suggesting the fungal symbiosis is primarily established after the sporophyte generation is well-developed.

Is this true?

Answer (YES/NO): NO